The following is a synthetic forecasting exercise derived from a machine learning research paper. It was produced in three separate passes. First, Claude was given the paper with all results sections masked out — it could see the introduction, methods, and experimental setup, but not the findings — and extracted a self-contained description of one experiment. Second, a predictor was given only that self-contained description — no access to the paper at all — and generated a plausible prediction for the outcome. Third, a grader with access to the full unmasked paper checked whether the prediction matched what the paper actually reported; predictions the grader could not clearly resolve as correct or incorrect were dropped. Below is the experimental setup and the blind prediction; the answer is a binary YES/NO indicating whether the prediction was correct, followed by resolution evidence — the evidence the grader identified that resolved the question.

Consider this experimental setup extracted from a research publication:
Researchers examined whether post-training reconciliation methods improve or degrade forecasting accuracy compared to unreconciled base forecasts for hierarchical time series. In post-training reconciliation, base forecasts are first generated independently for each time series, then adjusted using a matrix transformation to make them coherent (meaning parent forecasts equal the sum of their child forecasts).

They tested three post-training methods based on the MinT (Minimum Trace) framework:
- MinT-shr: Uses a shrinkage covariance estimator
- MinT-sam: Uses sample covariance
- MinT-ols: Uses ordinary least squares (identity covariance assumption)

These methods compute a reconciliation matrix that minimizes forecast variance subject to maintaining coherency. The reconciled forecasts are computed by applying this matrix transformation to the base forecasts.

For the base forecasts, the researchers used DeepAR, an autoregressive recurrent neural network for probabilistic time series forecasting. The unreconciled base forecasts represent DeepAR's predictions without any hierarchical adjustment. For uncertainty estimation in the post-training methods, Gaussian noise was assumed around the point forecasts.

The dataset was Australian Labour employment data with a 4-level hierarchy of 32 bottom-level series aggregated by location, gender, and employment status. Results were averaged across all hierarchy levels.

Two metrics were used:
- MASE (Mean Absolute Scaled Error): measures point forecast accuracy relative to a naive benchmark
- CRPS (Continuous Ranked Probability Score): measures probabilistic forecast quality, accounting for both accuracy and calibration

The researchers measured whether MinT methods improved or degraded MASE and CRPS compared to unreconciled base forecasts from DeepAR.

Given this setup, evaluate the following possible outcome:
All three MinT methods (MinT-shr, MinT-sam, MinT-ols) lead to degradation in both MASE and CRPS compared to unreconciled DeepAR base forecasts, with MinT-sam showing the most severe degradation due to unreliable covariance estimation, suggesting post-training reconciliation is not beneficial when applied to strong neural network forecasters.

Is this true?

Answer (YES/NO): NO